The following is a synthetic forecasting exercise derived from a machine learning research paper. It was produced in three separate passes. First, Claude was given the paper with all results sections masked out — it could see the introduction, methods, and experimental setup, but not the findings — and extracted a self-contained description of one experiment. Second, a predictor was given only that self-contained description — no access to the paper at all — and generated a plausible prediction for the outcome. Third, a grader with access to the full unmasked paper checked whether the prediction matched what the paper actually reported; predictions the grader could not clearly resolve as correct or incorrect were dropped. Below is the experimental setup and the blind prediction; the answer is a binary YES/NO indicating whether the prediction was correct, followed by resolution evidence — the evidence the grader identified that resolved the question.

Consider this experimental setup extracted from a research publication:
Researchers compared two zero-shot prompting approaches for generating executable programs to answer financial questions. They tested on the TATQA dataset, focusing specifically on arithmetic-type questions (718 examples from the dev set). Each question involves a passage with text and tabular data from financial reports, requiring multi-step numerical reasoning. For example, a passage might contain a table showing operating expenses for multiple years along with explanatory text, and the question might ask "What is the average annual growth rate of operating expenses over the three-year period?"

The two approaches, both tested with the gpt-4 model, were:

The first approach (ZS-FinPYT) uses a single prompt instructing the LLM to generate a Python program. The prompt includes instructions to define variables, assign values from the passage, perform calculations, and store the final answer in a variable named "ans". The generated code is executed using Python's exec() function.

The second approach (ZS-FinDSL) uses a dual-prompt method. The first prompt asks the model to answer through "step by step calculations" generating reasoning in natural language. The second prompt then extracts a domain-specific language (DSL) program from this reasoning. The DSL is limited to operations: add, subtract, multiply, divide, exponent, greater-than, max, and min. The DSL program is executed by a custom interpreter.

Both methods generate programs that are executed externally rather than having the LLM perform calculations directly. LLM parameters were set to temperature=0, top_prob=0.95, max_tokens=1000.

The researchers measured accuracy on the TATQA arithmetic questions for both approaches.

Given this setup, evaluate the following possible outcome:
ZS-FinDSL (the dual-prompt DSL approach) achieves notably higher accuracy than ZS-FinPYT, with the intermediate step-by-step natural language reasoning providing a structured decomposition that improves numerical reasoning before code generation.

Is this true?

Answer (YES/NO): NO